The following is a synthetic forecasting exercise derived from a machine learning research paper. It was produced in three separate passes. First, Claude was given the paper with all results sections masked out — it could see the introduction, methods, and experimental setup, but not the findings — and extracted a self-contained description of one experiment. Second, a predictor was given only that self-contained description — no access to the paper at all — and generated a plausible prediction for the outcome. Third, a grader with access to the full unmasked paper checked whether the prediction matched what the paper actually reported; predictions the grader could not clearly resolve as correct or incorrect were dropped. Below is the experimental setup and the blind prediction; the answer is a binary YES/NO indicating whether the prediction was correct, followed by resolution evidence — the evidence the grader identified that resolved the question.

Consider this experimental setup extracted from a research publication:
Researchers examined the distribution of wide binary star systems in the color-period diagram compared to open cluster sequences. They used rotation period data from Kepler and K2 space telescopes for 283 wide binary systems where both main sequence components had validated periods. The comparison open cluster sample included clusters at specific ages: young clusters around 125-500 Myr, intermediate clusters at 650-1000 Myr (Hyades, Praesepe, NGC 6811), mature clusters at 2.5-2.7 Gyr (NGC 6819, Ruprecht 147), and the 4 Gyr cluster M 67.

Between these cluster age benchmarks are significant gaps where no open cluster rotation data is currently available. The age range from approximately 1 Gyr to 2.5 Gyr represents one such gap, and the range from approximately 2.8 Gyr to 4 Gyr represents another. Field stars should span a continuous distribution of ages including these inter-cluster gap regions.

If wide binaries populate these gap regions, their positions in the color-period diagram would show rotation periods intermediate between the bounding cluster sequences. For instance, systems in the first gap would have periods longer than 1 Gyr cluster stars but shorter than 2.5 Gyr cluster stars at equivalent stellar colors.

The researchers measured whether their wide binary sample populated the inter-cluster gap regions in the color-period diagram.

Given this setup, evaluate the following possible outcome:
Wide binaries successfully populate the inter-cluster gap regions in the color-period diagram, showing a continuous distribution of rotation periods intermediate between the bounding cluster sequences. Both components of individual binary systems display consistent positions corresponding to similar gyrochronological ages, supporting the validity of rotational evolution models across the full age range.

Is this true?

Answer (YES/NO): YES